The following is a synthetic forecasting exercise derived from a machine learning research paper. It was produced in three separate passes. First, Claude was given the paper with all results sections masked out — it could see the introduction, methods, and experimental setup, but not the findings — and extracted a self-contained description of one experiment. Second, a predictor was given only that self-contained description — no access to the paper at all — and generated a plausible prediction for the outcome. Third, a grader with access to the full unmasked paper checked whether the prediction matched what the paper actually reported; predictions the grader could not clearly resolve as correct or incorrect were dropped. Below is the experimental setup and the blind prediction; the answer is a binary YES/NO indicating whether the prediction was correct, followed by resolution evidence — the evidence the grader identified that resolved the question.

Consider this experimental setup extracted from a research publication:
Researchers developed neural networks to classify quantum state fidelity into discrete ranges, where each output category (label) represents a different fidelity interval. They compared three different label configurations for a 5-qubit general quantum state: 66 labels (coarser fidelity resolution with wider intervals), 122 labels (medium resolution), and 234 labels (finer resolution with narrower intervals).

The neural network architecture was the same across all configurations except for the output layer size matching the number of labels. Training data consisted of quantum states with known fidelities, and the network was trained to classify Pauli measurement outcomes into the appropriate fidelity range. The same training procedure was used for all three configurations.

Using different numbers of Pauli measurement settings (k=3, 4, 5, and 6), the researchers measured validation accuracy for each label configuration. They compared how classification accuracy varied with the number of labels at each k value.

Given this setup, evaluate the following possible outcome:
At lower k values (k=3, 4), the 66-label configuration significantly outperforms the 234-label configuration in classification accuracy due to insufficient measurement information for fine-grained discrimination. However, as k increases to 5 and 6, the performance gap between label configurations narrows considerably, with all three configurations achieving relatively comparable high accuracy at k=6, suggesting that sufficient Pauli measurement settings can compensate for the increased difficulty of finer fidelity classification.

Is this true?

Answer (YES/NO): NO